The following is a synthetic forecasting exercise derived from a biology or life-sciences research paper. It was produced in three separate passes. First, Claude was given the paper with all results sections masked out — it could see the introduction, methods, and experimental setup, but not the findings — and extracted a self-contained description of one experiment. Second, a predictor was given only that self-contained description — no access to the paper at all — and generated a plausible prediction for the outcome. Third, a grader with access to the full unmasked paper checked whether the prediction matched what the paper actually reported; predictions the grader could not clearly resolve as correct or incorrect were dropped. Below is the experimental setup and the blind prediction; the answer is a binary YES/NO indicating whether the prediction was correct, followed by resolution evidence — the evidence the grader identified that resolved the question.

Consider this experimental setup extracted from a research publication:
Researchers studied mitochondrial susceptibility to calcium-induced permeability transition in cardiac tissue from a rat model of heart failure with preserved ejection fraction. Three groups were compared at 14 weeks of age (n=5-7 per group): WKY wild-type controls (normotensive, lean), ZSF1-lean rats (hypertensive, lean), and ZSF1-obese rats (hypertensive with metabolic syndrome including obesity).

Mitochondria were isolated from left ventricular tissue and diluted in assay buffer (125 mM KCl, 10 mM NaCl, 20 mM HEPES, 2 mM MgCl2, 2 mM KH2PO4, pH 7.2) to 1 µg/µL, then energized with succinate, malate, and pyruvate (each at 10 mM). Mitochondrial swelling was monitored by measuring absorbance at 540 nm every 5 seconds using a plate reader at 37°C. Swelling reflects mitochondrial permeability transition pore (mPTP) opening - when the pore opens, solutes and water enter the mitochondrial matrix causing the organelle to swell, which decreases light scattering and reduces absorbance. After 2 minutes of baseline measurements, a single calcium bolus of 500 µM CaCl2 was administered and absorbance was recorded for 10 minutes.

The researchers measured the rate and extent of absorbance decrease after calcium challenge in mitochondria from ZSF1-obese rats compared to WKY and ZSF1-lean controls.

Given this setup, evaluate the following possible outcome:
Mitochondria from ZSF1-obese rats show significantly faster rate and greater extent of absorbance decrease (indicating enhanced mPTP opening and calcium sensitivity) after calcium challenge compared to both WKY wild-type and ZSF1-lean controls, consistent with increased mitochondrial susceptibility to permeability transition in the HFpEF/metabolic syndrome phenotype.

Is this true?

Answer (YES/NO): YES